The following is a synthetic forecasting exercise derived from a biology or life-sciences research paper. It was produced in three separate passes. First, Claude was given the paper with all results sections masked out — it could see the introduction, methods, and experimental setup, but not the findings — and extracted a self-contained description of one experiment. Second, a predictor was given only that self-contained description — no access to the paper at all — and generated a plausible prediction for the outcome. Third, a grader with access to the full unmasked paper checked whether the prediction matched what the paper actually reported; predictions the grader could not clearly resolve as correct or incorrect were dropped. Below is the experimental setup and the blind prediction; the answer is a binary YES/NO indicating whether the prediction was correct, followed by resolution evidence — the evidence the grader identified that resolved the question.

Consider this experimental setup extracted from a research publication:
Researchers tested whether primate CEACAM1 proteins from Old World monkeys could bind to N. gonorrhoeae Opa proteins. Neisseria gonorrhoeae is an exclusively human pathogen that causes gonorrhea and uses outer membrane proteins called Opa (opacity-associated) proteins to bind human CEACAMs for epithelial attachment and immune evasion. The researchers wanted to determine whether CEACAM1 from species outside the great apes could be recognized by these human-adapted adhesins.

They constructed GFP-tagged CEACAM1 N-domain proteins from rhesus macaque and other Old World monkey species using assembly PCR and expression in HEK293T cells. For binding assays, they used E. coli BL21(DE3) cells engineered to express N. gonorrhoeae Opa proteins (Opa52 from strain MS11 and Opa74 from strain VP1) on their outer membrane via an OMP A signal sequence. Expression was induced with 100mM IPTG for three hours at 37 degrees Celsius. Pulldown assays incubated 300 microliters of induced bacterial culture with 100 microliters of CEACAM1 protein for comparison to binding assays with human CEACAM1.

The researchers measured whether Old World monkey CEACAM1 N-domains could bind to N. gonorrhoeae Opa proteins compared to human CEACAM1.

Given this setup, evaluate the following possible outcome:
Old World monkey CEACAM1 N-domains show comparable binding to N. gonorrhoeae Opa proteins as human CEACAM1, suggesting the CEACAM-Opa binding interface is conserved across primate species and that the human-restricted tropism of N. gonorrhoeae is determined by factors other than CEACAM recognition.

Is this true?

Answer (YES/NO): NO